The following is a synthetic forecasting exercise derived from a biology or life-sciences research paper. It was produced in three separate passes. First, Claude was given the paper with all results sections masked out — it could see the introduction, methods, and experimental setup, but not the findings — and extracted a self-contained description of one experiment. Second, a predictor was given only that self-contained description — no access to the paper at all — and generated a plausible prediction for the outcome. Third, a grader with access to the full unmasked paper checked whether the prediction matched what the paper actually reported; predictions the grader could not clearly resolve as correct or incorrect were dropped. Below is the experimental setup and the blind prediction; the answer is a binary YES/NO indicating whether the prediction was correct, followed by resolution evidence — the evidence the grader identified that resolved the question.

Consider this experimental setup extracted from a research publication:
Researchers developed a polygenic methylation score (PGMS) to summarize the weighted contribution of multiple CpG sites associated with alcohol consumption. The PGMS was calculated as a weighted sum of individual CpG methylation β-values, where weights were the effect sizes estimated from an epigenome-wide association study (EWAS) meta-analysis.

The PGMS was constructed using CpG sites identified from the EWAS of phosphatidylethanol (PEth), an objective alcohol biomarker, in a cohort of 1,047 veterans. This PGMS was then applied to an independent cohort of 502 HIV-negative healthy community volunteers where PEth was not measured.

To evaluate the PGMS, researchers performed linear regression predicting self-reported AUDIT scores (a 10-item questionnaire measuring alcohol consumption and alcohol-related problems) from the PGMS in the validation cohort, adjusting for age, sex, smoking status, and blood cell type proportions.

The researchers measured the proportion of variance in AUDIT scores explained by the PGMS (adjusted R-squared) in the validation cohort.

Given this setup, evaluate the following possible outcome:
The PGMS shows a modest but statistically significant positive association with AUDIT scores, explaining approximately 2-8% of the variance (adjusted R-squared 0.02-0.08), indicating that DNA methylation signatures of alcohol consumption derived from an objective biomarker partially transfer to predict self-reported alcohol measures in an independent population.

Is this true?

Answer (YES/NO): NO